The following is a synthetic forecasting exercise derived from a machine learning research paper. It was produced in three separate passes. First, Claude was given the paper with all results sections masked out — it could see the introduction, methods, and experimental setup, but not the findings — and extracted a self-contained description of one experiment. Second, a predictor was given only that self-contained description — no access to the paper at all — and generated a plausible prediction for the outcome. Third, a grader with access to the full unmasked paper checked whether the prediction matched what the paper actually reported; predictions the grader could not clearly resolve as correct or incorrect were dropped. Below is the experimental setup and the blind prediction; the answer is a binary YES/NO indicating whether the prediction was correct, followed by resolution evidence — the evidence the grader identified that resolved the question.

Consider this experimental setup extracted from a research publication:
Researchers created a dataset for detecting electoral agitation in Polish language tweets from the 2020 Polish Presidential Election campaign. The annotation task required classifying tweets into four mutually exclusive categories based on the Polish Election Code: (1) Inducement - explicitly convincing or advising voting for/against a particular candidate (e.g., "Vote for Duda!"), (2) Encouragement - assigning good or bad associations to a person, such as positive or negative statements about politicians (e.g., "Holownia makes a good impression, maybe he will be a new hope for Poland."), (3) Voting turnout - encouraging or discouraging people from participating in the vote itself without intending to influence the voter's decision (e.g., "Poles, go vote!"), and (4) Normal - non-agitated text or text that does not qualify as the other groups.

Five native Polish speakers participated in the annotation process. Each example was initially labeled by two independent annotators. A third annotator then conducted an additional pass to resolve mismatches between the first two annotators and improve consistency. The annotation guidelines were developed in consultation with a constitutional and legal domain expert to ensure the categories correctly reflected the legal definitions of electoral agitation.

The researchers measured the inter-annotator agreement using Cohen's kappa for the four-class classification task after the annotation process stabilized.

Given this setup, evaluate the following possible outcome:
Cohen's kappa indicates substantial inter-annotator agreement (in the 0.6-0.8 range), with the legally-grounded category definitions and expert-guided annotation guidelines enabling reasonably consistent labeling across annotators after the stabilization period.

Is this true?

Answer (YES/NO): YES